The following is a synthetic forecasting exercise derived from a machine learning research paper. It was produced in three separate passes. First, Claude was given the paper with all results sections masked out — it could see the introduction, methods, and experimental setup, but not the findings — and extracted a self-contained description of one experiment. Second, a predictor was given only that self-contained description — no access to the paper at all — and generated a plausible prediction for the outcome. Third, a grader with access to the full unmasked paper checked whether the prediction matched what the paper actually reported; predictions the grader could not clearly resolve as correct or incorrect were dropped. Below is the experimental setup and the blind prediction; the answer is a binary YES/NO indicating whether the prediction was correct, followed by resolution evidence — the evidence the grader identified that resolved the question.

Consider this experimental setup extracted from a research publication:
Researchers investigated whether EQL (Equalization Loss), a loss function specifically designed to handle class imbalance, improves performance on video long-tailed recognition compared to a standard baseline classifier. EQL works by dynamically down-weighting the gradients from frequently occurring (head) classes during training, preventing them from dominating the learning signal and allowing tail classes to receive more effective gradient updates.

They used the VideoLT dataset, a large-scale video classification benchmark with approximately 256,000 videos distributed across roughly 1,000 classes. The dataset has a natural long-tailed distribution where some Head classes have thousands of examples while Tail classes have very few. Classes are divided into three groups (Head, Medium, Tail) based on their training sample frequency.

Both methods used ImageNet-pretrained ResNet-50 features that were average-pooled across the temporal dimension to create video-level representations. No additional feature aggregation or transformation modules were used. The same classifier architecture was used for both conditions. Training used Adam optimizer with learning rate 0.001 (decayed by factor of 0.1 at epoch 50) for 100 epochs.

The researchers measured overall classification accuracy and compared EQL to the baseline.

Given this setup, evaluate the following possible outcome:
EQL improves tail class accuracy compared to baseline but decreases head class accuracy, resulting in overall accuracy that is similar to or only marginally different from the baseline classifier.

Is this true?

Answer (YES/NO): NO